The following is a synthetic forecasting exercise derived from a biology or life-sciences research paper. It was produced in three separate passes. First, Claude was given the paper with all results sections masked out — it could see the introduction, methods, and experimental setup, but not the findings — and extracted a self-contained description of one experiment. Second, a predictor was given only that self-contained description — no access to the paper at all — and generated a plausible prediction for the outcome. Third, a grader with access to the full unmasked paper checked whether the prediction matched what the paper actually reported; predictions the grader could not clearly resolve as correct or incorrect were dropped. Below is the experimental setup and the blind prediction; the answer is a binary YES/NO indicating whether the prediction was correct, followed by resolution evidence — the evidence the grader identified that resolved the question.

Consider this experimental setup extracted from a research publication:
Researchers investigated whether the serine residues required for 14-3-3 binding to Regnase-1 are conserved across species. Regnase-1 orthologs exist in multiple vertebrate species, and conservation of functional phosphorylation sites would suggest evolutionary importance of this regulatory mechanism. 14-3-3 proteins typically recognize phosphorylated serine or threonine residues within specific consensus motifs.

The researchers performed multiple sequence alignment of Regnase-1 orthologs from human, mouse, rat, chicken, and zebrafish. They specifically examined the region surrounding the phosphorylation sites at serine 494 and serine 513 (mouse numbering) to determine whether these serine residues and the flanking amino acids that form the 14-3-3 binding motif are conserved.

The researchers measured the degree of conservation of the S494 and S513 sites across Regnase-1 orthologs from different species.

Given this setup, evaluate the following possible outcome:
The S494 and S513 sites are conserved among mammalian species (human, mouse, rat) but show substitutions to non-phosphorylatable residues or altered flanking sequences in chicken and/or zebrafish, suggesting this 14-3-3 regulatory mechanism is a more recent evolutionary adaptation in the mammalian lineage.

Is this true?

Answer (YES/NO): NO